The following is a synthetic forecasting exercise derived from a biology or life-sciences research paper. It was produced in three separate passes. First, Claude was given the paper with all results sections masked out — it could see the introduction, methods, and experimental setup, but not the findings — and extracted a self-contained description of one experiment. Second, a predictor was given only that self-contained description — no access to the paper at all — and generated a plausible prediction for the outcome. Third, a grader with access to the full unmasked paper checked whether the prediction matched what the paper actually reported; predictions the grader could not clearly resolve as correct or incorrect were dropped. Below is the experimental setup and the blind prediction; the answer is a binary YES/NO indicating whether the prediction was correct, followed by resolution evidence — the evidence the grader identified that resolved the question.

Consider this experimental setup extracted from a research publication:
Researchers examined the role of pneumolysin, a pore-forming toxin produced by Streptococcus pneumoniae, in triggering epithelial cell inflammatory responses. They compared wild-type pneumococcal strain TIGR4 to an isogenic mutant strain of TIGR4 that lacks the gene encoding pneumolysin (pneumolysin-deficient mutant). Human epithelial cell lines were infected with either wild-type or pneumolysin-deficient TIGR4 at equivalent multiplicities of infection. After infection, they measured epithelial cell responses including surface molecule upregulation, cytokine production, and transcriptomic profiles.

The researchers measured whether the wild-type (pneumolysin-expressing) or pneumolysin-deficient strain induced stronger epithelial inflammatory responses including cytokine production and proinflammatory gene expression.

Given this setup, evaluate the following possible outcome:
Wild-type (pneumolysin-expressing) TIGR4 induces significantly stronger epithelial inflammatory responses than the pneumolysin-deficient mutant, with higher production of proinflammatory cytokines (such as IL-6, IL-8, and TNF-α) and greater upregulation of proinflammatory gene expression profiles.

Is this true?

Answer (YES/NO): YES